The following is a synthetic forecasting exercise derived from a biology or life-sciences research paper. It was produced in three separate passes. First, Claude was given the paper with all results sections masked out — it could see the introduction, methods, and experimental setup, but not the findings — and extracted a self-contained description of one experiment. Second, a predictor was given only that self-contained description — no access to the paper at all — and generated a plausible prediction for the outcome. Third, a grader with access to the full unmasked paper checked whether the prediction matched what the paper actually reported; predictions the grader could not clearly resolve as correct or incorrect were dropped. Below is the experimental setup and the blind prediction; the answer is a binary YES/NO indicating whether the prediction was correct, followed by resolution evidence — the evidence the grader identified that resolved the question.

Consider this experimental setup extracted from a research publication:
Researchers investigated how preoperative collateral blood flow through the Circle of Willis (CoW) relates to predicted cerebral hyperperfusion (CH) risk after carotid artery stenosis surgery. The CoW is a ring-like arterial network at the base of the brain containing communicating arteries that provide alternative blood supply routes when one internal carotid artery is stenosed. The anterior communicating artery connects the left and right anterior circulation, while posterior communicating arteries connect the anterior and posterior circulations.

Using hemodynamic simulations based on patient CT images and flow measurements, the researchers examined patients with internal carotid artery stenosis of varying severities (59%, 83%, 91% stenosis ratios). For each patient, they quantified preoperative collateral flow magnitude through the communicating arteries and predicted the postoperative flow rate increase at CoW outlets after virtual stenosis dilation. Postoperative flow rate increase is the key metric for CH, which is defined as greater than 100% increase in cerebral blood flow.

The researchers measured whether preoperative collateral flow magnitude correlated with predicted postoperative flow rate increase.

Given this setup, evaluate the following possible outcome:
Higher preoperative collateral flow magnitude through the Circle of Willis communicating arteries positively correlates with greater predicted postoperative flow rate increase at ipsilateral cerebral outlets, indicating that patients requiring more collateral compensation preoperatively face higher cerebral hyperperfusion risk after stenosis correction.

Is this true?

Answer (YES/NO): NO